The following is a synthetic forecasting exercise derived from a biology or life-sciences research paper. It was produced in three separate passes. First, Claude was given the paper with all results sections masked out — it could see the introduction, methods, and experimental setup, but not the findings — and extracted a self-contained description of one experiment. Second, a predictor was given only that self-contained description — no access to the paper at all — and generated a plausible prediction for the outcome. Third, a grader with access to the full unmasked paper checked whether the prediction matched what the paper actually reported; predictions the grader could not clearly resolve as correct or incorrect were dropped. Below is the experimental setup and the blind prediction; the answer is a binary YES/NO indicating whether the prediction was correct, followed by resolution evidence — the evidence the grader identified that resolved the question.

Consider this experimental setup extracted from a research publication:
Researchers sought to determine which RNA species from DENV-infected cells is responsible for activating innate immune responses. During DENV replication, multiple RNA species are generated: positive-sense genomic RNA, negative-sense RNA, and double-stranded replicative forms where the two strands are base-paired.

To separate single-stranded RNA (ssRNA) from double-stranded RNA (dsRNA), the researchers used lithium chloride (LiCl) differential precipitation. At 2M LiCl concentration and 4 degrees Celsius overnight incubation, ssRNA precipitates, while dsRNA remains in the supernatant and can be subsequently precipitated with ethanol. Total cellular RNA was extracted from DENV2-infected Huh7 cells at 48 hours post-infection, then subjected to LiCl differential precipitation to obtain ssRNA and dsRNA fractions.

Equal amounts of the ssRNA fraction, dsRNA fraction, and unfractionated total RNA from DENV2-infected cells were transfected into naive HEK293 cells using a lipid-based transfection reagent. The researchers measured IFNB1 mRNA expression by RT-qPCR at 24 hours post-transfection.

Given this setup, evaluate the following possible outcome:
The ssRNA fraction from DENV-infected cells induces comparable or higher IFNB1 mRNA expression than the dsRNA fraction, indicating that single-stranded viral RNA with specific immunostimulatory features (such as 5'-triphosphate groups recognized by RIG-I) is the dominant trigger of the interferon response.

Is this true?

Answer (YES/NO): NO